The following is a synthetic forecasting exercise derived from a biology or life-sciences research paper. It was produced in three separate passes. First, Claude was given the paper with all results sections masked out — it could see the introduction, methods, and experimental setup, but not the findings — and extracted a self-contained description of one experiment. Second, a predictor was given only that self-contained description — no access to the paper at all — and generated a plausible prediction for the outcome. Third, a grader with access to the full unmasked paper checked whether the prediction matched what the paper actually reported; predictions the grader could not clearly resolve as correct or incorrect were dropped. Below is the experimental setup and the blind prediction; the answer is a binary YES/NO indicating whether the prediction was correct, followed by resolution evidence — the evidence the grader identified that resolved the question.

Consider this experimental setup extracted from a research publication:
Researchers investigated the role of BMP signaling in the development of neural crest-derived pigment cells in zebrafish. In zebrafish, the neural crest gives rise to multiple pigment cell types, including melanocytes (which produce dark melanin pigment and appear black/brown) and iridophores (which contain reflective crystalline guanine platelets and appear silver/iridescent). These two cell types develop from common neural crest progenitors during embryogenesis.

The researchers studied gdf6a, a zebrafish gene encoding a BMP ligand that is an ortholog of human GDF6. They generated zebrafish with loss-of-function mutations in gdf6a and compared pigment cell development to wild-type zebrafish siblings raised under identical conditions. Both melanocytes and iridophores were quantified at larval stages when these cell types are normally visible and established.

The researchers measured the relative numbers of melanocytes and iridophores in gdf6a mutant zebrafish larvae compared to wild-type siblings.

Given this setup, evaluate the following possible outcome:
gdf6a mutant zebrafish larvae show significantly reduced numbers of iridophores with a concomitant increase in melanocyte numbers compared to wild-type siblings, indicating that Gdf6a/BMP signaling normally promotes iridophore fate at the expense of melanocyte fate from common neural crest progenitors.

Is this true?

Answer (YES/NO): YES